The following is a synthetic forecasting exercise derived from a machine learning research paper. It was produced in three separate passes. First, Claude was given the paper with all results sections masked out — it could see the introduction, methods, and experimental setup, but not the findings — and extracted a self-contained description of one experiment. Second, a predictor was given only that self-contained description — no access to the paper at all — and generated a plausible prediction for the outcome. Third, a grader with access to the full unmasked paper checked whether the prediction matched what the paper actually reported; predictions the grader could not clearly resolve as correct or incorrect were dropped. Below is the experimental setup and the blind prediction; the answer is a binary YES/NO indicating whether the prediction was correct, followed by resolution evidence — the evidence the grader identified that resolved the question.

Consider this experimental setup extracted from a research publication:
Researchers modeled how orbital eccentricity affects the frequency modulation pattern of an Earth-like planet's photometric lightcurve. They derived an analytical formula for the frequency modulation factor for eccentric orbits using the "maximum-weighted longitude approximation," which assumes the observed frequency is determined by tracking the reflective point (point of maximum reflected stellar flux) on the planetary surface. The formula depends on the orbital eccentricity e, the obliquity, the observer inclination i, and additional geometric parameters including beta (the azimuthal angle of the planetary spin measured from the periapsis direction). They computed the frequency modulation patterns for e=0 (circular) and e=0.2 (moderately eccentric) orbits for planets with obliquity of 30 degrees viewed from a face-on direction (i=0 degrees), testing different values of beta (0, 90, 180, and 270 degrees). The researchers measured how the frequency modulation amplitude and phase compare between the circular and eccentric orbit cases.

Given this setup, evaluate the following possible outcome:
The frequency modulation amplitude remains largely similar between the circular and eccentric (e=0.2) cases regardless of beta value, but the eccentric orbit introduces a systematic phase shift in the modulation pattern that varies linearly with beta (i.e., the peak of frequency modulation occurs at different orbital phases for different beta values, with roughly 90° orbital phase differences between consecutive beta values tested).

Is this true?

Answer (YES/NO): NO